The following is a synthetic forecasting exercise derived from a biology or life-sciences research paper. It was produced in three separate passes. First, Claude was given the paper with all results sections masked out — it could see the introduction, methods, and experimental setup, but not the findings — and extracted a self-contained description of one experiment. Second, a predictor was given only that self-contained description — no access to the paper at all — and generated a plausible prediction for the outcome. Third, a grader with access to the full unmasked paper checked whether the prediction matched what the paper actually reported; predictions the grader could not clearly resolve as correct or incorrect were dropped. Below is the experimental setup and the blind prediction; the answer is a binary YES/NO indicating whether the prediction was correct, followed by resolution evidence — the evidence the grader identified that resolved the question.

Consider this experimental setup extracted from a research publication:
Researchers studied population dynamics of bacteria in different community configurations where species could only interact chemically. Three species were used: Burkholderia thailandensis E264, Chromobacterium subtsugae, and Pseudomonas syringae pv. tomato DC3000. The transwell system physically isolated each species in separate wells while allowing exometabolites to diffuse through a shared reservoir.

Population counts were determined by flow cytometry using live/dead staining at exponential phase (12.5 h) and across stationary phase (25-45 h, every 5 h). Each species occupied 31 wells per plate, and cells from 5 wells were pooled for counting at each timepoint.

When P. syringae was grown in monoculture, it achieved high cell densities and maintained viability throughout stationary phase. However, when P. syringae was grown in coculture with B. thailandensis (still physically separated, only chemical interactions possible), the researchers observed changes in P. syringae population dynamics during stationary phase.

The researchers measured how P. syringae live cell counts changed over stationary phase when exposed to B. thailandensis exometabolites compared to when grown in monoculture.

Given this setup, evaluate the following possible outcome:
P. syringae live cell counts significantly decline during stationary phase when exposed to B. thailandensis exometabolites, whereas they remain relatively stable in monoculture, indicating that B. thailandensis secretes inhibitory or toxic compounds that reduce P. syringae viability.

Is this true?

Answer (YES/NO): YES